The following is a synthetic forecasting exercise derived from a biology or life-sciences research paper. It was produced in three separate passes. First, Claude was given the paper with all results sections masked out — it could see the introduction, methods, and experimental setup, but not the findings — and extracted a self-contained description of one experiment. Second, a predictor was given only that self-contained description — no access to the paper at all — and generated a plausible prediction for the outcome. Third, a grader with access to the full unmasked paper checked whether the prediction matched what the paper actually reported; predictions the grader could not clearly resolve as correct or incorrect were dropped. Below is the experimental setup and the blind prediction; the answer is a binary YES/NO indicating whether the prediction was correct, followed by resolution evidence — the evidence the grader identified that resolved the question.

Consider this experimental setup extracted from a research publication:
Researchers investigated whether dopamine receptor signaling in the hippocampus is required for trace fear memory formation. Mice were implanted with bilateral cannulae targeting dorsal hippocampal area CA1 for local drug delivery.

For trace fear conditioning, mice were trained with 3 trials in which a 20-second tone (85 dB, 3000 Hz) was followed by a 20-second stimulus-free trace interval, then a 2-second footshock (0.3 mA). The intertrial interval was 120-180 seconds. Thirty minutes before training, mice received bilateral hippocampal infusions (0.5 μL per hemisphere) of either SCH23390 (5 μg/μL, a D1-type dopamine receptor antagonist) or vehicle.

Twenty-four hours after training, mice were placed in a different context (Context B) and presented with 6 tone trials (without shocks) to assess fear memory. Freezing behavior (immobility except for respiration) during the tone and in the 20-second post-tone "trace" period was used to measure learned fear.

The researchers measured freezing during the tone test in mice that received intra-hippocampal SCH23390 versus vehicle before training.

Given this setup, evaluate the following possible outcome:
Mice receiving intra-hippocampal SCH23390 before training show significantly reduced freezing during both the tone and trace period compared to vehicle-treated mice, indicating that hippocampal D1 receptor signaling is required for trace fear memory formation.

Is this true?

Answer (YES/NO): YES